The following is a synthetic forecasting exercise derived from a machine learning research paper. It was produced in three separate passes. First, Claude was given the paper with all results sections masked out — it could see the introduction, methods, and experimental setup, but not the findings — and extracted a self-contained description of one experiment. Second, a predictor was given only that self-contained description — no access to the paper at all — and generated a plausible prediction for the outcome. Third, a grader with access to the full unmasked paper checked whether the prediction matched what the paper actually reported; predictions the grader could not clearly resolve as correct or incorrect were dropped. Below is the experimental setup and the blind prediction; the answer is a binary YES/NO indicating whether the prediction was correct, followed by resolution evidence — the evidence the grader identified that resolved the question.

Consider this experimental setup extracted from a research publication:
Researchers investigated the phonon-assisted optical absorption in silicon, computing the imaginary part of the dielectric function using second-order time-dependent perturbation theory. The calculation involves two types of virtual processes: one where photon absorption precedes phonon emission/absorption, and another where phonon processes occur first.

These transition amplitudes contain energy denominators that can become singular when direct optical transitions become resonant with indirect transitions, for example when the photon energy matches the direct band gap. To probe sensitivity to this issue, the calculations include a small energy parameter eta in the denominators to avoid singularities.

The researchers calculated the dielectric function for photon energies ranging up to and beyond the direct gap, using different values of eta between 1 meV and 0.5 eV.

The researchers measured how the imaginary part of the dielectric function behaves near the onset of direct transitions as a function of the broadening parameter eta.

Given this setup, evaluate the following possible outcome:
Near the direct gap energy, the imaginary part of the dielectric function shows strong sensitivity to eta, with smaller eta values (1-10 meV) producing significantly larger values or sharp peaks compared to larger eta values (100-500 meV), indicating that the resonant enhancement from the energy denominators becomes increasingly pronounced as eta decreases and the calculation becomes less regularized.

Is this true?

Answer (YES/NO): YES